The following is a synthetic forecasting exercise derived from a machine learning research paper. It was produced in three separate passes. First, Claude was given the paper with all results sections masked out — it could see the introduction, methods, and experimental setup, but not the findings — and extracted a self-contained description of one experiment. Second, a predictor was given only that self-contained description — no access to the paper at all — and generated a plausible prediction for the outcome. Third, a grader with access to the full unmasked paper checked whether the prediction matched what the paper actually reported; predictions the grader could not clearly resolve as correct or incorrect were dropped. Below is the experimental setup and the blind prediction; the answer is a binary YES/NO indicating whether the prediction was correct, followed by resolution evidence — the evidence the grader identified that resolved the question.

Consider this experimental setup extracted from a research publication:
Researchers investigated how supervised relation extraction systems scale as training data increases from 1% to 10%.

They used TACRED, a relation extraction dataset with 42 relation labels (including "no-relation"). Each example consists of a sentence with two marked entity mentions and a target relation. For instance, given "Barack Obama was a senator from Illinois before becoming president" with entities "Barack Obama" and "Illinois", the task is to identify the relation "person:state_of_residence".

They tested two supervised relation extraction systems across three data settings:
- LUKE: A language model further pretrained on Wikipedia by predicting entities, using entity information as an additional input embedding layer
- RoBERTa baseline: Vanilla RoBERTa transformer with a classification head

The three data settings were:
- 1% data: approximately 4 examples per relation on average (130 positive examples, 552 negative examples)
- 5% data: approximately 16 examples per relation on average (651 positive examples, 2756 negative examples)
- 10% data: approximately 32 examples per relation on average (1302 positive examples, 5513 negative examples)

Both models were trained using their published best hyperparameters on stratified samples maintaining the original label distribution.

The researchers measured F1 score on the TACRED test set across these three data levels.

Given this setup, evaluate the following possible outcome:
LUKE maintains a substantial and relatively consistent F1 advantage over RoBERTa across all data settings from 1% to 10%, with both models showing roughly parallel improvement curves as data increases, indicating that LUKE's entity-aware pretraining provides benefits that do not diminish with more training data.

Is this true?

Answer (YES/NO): NO